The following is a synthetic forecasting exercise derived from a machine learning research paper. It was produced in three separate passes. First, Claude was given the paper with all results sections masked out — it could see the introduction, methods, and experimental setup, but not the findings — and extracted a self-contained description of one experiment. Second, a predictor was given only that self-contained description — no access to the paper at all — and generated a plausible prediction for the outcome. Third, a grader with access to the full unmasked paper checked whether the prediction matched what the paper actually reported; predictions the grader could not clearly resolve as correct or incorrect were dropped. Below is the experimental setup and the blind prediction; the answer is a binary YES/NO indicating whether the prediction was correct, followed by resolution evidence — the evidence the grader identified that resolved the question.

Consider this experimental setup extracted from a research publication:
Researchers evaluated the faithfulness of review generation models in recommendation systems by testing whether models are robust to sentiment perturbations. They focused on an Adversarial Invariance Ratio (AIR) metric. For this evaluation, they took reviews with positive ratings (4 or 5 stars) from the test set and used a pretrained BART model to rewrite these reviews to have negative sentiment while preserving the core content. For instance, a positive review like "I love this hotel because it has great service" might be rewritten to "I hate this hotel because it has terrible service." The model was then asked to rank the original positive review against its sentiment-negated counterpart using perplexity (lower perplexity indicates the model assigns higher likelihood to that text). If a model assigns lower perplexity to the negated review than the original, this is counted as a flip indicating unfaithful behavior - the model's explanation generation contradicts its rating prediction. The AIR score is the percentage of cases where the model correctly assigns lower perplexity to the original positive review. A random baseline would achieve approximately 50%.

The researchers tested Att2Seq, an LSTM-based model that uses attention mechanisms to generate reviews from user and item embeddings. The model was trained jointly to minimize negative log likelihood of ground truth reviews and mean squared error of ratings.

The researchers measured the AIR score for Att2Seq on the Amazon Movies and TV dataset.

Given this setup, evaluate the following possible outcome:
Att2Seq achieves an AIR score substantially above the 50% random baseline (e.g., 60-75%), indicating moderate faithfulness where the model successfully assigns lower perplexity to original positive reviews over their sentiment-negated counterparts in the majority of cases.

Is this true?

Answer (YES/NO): NO